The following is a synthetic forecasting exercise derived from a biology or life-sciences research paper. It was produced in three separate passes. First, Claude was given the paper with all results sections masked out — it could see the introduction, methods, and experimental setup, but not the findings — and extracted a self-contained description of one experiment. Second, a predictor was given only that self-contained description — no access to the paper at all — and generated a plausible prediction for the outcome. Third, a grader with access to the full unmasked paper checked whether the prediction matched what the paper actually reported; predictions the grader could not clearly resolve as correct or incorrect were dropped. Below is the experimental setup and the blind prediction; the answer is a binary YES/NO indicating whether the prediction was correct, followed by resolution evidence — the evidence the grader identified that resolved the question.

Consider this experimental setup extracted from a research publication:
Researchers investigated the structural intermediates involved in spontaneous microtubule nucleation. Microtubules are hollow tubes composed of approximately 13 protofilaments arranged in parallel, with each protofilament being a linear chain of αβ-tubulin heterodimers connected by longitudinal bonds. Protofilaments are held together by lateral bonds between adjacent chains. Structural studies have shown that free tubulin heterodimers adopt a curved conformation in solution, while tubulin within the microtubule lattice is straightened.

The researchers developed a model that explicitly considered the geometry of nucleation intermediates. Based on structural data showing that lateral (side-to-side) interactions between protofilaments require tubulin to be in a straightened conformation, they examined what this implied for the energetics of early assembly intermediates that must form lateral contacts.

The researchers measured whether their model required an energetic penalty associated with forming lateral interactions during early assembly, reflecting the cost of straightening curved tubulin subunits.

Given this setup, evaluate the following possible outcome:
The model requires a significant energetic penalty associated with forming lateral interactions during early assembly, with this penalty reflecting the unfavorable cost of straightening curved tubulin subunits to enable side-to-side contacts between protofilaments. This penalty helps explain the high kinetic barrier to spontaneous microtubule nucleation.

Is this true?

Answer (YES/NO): YES